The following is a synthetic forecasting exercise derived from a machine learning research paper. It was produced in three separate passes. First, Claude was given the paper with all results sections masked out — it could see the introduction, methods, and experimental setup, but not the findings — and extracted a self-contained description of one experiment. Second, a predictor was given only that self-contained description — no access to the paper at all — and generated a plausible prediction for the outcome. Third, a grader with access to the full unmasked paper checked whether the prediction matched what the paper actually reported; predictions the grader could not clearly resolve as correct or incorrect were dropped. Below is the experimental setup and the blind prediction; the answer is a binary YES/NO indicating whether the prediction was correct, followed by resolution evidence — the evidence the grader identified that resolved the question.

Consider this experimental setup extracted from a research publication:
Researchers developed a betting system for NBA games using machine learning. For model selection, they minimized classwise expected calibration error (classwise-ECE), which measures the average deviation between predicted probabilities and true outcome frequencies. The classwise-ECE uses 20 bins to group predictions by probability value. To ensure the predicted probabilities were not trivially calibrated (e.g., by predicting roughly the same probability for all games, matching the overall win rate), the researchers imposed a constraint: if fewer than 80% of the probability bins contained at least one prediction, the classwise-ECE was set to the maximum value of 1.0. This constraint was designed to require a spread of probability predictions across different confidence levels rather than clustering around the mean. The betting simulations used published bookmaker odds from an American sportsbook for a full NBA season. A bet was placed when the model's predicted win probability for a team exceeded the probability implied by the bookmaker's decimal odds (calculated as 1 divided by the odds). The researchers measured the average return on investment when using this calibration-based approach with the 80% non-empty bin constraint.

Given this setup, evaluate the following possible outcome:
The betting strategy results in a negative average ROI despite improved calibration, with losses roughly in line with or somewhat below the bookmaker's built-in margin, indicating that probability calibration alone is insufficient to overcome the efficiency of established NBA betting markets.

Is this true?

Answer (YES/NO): NO